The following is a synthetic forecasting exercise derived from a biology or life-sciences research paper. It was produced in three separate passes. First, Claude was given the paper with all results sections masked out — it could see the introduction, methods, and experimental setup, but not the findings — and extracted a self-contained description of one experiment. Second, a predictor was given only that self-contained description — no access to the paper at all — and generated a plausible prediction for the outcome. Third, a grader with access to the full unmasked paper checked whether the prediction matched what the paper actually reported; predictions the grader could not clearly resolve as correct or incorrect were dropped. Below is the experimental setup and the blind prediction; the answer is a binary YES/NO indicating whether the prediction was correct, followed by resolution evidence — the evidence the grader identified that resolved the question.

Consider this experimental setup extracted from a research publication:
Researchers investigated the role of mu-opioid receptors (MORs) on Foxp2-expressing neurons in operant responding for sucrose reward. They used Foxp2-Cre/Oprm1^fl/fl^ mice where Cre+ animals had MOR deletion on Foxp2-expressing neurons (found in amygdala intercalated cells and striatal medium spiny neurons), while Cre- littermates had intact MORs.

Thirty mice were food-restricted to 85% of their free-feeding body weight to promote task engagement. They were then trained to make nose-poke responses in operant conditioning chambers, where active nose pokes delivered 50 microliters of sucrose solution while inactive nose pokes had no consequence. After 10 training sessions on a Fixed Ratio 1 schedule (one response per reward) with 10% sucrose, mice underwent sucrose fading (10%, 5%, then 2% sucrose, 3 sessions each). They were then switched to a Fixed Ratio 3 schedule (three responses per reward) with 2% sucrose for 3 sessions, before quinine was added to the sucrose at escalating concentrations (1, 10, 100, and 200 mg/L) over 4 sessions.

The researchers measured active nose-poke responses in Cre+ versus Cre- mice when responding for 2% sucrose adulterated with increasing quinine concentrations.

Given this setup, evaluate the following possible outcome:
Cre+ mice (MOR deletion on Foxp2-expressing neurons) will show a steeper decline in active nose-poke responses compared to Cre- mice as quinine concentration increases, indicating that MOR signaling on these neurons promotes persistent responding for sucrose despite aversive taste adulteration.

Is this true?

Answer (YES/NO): YES